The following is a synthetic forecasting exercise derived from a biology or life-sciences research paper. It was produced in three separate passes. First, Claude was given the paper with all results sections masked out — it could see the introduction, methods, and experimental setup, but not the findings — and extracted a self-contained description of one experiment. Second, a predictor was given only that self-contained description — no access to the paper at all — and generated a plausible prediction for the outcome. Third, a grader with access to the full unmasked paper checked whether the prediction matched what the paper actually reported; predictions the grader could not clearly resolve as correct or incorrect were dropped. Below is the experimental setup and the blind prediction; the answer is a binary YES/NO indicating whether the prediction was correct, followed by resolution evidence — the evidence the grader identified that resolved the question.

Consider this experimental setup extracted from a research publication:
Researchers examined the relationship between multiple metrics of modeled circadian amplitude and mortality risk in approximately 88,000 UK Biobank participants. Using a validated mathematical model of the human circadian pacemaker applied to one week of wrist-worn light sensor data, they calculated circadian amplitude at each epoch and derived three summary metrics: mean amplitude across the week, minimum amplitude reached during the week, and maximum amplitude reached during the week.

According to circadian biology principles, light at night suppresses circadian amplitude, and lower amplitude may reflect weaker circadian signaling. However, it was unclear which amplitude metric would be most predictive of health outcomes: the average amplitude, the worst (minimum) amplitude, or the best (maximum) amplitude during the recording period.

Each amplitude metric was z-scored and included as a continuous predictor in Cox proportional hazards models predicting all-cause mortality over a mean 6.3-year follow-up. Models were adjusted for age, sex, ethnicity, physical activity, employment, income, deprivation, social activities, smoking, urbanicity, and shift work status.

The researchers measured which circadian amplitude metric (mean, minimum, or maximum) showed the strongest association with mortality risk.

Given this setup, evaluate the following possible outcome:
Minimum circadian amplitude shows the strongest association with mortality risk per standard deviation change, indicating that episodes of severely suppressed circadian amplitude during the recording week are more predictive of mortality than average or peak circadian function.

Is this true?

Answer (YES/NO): YES